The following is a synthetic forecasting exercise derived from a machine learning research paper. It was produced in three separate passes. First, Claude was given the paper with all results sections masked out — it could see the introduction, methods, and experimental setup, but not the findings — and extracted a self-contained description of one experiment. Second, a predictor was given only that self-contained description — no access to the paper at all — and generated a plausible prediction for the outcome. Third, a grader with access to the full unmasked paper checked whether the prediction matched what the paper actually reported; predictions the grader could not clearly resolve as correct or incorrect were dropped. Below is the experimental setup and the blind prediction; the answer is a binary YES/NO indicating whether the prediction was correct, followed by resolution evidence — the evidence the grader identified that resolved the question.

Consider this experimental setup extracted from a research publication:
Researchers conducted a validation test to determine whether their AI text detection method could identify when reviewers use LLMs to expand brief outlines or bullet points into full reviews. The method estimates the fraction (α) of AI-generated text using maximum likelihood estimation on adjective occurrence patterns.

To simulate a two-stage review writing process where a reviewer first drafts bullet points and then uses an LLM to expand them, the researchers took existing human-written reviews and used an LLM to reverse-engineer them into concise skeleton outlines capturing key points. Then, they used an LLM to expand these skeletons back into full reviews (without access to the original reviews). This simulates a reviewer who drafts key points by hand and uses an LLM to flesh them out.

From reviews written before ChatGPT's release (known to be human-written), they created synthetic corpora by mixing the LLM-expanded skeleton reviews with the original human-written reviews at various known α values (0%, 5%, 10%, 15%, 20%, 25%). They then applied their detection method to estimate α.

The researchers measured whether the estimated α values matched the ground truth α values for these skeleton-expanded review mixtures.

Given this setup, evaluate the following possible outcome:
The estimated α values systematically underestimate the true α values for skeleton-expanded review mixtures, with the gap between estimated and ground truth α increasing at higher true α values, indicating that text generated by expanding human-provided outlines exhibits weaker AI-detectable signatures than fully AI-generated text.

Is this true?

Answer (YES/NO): NO